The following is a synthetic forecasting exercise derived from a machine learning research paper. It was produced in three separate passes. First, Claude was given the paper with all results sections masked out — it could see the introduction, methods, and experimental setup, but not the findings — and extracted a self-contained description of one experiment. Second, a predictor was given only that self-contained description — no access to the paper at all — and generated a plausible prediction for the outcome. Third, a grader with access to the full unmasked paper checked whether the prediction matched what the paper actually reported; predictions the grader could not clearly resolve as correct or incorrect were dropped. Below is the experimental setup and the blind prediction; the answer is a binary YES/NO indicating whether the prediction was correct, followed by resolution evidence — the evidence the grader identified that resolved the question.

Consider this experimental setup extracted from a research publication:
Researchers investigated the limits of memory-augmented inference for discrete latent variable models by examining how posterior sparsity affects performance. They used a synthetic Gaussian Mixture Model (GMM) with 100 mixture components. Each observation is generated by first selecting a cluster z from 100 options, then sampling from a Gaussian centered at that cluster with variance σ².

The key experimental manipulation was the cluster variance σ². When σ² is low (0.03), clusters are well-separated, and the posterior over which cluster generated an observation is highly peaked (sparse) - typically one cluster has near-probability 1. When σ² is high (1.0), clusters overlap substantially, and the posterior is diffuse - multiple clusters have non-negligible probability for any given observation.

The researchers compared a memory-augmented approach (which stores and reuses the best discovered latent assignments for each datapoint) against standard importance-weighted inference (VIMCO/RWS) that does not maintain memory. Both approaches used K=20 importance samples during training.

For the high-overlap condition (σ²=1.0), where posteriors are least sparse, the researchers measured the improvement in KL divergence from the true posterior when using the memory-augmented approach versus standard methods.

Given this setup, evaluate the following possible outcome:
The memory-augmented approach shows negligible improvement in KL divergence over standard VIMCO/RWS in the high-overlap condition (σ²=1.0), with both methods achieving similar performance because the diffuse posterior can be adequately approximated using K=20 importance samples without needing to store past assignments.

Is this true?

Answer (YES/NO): NO